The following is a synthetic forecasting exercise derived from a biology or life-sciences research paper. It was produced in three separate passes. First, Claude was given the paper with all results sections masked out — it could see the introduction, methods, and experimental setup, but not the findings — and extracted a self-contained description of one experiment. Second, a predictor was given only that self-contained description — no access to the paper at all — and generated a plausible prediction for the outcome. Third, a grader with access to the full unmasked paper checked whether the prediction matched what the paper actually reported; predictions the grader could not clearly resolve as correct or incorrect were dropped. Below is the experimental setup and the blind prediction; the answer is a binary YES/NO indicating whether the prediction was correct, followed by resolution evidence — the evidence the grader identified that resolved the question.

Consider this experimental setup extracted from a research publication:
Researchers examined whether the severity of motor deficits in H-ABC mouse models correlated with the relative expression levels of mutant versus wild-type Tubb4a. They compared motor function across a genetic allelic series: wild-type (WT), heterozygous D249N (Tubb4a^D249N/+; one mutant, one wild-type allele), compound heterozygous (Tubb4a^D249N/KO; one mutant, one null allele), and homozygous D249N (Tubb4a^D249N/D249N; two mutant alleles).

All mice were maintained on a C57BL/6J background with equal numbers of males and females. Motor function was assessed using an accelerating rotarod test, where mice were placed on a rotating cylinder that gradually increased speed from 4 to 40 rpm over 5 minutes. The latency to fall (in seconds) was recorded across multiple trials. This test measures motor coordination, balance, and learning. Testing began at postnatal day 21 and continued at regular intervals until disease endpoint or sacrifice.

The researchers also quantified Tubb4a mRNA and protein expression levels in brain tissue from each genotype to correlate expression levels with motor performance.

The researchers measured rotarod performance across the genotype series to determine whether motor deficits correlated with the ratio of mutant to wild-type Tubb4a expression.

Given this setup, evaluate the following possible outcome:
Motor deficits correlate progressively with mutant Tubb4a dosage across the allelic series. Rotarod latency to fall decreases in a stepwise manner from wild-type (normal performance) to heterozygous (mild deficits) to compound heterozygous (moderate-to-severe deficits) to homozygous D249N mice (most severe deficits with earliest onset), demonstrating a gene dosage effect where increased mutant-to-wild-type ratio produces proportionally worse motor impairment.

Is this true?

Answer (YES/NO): NO